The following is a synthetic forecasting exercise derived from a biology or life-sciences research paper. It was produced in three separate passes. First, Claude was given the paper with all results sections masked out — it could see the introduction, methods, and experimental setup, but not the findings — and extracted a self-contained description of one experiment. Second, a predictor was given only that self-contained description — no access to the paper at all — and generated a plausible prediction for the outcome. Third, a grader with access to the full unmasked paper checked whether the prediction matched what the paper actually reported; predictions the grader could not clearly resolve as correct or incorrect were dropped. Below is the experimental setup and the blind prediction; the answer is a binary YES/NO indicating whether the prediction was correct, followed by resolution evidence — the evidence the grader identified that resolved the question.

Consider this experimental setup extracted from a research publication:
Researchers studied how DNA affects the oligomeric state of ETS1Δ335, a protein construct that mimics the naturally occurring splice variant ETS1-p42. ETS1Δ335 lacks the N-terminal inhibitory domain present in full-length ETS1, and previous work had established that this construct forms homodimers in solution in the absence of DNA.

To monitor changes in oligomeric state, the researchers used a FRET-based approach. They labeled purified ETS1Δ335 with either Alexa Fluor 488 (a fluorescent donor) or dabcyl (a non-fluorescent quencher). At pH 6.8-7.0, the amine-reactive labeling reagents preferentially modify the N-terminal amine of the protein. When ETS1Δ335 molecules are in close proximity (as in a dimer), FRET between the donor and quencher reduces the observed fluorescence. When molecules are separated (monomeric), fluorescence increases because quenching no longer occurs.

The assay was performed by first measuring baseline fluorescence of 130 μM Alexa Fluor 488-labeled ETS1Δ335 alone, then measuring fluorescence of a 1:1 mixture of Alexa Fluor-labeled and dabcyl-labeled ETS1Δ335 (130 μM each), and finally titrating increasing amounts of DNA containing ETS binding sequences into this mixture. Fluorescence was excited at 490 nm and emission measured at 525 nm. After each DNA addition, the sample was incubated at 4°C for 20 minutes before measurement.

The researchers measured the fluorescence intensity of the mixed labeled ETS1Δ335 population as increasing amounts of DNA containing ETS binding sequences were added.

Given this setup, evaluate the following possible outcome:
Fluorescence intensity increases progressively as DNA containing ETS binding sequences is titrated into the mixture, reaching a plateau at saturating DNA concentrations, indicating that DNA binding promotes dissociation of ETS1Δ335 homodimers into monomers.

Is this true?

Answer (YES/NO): YES